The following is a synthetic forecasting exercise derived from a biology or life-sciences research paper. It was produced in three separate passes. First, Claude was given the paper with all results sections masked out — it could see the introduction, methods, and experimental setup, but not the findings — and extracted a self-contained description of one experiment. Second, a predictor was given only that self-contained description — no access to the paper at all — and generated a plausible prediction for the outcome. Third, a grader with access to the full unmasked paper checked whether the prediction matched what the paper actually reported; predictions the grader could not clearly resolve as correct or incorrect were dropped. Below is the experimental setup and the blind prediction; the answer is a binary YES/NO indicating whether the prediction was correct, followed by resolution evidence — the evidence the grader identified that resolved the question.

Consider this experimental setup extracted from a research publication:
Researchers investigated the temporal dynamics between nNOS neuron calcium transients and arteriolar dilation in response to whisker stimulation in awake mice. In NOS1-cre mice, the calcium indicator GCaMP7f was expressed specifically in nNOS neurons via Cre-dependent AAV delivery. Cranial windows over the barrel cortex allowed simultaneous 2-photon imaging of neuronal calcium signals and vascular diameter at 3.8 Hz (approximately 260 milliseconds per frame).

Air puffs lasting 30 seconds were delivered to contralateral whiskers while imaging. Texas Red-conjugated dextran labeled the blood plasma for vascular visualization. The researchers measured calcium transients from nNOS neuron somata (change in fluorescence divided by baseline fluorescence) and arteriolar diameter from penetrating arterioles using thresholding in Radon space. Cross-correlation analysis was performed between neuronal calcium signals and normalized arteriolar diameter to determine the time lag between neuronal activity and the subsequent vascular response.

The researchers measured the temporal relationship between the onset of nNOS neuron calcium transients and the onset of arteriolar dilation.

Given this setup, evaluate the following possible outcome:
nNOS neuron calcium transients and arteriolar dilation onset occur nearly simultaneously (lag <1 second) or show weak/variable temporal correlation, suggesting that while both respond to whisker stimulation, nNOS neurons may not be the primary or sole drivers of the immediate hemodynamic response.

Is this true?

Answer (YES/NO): NO